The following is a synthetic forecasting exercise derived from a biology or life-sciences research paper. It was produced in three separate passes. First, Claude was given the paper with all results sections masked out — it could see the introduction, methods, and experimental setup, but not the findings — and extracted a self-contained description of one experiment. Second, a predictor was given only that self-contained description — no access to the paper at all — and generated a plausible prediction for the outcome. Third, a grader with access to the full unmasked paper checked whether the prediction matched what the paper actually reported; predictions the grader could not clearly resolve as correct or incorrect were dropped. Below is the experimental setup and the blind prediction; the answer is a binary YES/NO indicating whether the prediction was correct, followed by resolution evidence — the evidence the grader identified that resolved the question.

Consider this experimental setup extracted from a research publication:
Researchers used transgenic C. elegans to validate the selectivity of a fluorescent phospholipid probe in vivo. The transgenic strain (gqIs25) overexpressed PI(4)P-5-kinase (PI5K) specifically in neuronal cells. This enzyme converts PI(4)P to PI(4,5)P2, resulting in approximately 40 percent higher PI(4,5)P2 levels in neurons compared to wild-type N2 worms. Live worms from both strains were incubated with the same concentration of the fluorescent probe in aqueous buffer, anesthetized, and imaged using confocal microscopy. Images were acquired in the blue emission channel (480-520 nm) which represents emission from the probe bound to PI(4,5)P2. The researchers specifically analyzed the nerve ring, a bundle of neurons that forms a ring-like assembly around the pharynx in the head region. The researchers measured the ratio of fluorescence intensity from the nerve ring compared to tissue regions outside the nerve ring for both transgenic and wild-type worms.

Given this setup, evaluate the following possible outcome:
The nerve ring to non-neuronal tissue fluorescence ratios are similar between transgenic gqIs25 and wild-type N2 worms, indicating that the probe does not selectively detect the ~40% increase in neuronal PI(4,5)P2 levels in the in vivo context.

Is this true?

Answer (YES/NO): NO